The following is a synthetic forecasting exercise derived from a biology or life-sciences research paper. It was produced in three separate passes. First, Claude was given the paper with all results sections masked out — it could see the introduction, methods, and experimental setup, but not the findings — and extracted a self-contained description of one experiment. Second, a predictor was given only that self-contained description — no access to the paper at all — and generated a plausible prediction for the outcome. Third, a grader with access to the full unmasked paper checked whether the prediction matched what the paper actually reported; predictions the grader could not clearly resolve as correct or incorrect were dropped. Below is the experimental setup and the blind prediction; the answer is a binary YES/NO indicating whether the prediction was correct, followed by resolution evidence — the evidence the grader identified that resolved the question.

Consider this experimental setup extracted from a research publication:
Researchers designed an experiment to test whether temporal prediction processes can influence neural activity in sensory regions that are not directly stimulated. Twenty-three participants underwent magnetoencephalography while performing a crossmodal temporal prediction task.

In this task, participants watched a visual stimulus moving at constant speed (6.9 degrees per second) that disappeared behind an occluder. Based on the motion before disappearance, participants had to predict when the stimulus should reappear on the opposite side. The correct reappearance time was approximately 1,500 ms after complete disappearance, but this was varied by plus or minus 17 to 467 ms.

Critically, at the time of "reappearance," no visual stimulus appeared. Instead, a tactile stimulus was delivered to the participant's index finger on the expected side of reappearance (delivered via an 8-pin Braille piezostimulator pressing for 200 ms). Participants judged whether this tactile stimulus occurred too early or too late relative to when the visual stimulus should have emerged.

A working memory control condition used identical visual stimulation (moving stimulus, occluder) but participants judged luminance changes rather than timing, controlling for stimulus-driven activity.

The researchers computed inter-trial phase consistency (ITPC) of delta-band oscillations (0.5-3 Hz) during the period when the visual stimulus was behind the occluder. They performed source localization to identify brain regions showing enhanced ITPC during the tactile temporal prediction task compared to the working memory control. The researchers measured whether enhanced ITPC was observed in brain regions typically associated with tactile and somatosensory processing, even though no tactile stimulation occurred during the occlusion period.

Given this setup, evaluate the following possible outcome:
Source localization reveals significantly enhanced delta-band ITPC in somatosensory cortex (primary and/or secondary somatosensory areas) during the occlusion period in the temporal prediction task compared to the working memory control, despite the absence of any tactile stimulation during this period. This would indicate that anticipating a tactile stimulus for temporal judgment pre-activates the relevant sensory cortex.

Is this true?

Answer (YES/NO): YES